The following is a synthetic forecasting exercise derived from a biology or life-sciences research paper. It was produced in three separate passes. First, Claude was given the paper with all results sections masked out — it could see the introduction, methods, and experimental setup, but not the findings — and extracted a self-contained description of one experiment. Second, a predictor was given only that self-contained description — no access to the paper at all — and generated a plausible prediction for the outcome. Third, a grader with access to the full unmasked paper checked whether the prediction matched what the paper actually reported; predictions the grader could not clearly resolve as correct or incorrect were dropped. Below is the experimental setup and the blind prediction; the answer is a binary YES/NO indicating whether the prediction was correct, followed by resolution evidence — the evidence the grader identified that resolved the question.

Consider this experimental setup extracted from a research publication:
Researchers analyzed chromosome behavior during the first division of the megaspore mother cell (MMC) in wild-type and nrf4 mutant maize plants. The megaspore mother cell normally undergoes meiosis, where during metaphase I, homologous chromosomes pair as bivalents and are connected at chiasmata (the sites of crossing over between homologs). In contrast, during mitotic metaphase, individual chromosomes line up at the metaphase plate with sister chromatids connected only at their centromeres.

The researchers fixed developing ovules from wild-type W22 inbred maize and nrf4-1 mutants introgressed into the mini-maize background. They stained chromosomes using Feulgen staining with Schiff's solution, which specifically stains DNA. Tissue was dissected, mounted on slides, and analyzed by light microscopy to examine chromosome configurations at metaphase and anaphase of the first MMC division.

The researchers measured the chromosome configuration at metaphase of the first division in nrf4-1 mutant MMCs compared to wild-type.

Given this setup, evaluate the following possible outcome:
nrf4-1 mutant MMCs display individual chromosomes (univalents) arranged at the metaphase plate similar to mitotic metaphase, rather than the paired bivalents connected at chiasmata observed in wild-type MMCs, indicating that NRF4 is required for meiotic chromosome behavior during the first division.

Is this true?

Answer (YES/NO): YES